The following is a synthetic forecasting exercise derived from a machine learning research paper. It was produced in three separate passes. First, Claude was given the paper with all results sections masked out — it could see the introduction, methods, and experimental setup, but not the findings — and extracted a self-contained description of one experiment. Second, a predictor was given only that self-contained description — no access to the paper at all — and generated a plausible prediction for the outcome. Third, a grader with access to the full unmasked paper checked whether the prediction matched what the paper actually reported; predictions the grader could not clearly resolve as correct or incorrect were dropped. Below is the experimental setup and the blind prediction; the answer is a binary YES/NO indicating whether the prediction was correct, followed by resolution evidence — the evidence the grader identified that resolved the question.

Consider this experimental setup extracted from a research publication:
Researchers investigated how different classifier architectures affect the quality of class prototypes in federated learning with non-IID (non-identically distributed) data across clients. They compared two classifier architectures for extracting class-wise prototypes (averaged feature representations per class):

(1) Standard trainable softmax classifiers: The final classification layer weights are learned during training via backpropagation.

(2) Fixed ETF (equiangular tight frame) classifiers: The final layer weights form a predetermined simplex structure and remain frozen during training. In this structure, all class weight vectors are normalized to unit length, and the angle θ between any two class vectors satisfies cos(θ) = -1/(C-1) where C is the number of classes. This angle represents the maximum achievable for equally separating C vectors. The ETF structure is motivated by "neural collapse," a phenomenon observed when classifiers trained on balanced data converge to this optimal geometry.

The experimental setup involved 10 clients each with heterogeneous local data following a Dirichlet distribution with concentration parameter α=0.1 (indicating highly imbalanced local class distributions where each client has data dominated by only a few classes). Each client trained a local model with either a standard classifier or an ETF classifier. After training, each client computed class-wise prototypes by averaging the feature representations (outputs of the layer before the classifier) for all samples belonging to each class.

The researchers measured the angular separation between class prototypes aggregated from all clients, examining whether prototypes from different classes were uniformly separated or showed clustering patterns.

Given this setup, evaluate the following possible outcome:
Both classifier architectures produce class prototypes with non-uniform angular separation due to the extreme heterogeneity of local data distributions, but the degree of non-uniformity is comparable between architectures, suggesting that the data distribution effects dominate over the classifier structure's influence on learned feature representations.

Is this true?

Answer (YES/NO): NO